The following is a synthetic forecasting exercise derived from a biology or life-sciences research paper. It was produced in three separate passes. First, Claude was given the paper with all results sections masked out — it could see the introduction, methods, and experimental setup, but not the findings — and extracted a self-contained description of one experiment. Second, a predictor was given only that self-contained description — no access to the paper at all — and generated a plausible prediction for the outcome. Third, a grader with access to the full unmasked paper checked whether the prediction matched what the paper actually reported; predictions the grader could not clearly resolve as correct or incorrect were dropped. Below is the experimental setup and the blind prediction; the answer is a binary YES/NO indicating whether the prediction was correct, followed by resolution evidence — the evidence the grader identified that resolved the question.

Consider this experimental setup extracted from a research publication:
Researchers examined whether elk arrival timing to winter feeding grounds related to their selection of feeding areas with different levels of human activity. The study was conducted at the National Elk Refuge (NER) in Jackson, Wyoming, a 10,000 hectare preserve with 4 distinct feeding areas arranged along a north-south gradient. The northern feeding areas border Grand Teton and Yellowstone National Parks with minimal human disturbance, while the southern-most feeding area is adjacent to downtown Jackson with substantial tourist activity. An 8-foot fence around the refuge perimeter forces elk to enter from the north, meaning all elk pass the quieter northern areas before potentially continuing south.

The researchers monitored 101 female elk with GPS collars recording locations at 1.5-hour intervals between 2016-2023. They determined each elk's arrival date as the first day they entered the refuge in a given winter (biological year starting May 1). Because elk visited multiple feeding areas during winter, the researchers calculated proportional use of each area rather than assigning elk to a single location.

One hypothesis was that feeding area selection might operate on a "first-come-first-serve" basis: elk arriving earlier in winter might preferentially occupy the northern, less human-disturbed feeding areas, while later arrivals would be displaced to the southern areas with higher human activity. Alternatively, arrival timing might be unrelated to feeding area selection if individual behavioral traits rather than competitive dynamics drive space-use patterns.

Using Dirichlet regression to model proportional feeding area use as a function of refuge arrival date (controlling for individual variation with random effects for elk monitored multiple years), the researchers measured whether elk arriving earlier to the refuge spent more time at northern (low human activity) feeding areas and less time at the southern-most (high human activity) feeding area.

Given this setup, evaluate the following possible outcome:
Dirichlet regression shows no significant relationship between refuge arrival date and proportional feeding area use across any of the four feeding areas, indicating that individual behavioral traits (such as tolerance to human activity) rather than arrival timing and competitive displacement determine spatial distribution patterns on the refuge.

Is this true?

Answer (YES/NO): YES